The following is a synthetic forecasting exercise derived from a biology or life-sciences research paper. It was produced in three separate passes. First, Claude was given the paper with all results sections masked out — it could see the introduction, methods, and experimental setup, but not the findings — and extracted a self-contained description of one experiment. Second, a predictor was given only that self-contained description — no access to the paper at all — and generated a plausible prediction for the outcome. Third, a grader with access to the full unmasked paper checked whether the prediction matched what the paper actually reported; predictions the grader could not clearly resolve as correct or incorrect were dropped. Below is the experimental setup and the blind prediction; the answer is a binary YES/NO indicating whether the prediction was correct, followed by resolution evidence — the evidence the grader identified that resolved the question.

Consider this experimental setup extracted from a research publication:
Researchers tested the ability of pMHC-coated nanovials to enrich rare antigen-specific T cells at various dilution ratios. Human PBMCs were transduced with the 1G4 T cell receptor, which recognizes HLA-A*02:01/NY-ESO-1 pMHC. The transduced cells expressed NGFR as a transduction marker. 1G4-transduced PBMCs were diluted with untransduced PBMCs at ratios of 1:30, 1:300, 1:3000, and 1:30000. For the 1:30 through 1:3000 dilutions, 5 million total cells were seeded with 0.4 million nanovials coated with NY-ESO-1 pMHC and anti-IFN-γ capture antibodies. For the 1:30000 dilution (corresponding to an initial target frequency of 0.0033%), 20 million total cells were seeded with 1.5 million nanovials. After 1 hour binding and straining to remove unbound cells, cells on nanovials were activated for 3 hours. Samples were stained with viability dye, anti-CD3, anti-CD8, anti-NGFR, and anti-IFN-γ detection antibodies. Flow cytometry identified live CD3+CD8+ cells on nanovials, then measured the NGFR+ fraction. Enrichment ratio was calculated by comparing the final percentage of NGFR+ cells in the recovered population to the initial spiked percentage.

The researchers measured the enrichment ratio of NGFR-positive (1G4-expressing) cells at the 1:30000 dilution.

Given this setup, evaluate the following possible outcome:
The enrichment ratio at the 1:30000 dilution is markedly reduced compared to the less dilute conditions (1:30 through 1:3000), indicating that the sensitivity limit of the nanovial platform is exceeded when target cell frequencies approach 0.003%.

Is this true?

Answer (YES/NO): NO